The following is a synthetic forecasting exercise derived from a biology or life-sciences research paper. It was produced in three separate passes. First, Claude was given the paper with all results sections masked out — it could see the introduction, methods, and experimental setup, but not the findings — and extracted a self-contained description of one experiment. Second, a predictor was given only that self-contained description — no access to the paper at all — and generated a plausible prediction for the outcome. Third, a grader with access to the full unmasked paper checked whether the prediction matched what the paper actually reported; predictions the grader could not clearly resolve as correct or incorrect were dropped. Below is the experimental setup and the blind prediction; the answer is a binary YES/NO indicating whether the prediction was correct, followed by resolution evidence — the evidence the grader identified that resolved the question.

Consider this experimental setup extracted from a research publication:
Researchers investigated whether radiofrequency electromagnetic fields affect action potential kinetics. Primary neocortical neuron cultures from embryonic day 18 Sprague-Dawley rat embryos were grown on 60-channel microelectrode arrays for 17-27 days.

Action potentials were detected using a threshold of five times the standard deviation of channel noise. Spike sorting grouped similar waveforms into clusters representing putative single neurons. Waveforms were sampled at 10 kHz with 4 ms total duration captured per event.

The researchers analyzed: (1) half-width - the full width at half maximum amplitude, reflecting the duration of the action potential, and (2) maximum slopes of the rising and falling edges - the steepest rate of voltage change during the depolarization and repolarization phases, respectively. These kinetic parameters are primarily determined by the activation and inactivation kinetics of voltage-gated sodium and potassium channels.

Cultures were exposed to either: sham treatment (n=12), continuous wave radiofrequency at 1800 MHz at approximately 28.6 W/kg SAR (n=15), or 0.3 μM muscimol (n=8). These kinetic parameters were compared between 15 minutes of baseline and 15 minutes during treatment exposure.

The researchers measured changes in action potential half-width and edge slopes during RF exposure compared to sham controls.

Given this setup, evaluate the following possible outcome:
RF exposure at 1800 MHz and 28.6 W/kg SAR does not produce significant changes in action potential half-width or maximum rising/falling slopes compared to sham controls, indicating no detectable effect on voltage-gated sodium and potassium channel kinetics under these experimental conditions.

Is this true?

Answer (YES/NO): NO